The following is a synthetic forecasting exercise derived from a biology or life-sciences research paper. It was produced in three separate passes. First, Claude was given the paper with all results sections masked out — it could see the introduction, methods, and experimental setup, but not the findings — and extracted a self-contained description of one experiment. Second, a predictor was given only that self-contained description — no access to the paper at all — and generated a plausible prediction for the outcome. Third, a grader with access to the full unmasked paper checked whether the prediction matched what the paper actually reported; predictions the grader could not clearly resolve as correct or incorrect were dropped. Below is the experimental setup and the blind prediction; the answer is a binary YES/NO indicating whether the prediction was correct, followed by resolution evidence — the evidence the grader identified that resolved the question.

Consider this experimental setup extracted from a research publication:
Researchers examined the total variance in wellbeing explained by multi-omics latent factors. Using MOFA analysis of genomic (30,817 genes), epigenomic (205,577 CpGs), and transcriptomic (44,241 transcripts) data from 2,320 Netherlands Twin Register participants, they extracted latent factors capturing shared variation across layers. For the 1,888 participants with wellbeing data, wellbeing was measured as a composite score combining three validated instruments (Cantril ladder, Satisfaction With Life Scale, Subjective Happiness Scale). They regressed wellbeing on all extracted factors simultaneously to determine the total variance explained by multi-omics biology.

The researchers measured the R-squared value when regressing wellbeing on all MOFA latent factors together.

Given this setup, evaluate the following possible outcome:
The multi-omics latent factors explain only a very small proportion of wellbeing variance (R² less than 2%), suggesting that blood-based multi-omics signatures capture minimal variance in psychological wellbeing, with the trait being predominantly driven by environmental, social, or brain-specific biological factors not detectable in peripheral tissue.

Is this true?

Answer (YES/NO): NO